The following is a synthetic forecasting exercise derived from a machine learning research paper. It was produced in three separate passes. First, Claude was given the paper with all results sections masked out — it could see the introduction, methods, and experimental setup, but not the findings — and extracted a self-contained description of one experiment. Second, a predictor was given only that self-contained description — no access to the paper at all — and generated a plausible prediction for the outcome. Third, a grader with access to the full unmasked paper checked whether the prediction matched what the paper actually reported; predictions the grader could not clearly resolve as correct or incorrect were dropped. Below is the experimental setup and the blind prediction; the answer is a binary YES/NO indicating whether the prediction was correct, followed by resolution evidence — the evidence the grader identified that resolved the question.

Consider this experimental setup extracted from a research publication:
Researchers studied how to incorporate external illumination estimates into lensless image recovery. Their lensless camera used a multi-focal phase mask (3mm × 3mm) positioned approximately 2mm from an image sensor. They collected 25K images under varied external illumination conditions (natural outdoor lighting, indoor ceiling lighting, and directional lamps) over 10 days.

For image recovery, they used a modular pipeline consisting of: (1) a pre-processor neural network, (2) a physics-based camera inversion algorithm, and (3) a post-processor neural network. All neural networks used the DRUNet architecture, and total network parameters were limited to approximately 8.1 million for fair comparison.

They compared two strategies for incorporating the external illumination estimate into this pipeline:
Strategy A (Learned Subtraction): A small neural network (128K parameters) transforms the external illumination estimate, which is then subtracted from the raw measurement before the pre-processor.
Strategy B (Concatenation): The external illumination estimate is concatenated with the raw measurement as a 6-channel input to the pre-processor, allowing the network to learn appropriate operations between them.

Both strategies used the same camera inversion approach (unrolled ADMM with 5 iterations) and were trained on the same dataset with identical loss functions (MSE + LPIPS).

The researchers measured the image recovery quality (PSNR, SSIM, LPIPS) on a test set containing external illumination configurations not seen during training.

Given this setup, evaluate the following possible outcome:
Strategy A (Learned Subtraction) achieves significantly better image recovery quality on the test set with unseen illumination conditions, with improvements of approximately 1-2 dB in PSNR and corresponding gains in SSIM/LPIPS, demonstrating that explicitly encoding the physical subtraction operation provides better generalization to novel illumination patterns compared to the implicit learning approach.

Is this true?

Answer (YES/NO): NO